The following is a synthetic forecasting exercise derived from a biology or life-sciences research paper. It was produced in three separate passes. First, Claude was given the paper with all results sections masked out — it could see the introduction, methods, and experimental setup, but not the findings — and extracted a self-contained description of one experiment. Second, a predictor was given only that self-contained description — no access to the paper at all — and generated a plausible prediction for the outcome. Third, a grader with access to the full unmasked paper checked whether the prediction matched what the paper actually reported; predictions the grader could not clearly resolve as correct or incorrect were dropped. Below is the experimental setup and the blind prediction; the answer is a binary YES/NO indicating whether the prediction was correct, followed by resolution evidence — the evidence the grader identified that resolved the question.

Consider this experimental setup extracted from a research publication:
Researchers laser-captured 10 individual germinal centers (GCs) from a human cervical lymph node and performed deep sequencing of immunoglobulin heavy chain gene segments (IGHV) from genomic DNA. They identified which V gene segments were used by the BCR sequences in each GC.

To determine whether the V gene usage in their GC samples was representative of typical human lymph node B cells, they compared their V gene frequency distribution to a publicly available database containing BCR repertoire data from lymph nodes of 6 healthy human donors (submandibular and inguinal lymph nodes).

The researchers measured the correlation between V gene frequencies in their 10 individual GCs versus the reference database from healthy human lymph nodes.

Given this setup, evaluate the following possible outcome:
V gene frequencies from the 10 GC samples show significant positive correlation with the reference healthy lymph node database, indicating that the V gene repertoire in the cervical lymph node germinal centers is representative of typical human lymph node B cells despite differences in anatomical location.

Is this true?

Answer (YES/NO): NO